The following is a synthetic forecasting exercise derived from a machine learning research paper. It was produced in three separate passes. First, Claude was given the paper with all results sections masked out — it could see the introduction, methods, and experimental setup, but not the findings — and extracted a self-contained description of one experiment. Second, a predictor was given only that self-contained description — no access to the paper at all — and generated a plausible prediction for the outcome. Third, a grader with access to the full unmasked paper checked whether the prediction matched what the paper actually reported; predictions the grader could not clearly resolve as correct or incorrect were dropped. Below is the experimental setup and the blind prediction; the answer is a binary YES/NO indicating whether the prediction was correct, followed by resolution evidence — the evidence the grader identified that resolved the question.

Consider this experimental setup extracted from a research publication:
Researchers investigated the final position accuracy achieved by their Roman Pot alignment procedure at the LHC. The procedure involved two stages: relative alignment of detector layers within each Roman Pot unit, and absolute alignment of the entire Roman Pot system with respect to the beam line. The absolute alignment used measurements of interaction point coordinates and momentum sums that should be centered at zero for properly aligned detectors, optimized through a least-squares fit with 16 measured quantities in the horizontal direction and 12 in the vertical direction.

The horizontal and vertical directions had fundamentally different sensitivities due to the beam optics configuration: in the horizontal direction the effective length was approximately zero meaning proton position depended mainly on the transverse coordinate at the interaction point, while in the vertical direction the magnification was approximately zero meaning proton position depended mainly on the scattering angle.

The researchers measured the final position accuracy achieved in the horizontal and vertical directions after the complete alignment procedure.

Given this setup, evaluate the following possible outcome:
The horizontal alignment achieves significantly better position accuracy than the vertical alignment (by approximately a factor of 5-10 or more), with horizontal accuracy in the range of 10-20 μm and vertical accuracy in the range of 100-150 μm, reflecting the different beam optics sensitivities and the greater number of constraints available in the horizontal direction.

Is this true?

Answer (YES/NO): NO